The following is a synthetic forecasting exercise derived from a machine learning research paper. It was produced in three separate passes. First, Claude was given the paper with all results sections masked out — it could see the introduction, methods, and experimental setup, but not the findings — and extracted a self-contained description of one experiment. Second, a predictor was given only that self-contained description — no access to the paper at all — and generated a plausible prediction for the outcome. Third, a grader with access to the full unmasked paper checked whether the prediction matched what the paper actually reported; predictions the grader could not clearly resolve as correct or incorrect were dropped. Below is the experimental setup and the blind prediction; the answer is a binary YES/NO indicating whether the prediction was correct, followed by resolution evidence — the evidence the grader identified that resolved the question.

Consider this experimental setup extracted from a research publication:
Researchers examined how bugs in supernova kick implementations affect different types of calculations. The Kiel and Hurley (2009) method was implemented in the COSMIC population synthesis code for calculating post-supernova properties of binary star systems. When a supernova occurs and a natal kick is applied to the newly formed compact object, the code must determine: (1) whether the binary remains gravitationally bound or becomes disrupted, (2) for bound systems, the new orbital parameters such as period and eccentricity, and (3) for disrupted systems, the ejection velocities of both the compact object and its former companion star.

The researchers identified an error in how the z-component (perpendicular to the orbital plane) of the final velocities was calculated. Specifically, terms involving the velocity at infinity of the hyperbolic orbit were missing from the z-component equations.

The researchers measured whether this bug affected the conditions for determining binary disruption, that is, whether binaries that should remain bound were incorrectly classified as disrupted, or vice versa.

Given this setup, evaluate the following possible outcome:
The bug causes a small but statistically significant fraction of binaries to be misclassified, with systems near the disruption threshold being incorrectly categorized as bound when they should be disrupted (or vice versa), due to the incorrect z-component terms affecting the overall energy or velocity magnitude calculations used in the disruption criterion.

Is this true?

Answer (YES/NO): NO